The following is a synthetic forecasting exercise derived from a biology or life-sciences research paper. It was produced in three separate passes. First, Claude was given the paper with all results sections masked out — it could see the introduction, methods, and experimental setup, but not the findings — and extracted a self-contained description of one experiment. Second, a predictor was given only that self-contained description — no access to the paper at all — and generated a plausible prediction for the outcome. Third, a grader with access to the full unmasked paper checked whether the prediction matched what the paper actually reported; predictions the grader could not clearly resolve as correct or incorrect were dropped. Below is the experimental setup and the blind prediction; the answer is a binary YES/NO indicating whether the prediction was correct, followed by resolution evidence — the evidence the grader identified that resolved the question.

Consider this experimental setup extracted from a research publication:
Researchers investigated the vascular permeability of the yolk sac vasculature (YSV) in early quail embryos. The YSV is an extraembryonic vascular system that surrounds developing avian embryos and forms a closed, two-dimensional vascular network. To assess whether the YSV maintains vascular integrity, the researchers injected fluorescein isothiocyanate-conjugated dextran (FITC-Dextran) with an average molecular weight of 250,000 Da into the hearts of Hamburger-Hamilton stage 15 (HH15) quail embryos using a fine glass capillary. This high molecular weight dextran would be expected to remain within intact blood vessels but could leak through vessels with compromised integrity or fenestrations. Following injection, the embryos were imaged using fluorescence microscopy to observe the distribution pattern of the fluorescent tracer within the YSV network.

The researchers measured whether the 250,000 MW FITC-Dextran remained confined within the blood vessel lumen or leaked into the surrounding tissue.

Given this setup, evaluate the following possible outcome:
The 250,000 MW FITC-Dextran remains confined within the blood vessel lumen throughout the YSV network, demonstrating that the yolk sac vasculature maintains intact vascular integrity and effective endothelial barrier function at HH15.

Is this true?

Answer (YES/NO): YES